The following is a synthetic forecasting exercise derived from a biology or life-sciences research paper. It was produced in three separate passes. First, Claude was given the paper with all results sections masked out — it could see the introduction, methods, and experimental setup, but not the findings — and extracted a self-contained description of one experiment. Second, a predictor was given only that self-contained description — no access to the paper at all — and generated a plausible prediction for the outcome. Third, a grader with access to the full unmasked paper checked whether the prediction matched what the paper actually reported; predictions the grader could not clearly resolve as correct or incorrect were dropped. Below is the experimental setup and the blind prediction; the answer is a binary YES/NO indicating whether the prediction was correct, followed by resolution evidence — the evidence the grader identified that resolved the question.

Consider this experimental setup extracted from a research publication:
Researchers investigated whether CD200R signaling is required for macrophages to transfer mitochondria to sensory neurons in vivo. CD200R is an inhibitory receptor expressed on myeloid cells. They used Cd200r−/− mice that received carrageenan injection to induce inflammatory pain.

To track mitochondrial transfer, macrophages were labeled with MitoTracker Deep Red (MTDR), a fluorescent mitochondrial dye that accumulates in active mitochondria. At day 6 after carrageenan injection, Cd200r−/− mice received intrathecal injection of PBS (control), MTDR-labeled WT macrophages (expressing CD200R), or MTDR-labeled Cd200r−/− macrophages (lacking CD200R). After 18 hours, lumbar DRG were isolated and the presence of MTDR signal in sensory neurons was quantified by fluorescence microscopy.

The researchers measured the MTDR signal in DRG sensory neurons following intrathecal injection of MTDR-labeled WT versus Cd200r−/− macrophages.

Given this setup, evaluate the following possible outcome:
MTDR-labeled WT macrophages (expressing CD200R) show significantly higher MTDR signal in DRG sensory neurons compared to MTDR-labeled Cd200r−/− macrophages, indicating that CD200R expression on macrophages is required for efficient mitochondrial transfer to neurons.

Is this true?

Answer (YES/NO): YES